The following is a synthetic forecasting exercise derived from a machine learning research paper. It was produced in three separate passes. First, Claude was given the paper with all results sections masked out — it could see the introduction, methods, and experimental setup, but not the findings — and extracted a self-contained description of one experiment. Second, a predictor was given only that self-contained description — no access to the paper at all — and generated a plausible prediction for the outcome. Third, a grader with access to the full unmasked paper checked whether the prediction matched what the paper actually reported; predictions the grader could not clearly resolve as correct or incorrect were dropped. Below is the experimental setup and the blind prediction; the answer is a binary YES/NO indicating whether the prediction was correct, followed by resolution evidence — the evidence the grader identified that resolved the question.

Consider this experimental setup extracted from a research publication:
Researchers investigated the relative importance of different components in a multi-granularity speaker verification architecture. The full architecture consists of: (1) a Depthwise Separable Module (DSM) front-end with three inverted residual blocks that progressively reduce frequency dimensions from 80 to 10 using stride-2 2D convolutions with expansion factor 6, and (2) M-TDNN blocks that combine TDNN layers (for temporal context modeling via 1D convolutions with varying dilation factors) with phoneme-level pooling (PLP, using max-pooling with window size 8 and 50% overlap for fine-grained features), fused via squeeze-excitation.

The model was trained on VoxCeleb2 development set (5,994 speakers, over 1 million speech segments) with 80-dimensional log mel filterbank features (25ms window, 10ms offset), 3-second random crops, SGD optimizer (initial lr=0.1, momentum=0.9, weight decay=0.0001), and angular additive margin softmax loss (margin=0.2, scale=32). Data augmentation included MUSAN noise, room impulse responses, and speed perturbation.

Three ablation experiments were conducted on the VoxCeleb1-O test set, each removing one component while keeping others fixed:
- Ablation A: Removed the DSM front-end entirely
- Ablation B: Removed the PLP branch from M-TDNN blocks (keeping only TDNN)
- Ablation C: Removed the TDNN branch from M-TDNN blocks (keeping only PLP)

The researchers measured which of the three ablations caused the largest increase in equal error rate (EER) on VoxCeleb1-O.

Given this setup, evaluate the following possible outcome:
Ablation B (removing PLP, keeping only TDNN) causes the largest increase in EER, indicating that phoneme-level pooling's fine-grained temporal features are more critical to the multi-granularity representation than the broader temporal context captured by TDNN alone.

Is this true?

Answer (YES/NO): NO